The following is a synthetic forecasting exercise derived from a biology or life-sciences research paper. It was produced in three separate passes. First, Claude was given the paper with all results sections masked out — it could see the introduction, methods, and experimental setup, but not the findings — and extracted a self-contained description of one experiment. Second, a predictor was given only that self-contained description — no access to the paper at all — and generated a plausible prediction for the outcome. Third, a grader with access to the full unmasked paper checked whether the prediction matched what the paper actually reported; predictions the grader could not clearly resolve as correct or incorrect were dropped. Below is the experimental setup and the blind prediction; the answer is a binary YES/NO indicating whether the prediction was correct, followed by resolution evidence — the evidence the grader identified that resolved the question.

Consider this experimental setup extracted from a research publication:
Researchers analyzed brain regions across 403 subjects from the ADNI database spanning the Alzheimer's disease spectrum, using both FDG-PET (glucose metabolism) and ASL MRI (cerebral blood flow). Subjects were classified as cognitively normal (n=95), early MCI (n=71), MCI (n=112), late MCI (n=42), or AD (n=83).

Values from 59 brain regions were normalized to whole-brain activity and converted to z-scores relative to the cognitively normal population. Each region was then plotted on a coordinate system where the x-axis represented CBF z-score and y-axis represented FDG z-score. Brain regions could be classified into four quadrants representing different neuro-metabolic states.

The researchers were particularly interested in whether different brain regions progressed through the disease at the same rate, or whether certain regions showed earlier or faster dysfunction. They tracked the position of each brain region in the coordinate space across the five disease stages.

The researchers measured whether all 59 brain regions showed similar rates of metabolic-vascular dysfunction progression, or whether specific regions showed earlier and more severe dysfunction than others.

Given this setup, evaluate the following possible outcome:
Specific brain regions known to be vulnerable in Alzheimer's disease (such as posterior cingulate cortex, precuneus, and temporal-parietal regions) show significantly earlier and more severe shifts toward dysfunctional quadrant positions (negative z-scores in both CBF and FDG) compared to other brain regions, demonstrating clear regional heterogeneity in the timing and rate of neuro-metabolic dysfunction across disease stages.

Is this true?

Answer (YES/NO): YES